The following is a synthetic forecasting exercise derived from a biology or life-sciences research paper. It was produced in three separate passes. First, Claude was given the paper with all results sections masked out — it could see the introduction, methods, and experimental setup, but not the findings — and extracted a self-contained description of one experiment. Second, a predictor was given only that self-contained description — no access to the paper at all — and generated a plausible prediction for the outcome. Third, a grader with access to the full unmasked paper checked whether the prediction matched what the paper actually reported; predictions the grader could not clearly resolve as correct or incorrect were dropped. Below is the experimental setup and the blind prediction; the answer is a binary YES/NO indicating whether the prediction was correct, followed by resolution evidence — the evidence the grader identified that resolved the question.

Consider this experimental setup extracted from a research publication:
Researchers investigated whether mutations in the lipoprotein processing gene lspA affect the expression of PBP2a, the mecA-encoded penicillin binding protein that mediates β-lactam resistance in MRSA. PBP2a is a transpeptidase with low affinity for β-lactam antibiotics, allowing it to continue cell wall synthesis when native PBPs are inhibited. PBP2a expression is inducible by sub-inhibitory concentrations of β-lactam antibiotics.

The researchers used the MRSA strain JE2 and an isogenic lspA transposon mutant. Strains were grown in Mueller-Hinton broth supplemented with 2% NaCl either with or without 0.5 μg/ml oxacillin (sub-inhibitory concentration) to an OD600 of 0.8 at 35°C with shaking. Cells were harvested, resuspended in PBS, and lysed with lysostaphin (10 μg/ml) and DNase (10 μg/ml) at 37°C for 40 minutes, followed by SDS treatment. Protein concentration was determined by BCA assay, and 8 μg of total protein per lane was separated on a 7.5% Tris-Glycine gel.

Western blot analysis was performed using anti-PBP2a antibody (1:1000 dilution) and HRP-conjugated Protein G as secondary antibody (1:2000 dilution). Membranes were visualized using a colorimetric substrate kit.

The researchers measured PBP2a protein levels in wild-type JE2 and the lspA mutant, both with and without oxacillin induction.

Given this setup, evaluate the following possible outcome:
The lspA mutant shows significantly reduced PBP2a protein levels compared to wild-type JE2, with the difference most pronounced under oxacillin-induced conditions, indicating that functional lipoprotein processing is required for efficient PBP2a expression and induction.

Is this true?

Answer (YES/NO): NO